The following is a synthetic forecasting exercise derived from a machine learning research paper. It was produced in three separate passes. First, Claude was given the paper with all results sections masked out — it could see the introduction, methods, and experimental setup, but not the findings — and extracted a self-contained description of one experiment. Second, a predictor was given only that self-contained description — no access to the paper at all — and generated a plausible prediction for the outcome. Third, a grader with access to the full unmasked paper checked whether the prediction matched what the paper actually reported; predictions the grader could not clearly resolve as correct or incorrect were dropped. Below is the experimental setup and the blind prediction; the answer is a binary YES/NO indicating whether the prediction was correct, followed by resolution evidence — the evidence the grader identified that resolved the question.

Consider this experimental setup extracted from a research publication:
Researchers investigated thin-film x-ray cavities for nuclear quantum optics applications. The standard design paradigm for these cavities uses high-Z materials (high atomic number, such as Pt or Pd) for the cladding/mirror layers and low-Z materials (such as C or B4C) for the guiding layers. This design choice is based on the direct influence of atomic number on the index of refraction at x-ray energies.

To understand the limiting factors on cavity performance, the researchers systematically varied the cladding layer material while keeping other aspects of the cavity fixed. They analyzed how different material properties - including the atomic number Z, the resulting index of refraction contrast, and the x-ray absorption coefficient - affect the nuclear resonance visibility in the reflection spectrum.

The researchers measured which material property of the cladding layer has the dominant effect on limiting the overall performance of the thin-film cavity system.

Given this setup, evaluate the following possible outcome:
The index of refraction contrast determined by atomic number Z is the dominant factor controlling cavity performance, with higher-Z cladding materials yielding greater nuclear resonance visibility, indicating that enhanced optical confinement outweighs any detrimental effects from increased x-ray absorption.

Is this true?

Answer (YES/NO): NO